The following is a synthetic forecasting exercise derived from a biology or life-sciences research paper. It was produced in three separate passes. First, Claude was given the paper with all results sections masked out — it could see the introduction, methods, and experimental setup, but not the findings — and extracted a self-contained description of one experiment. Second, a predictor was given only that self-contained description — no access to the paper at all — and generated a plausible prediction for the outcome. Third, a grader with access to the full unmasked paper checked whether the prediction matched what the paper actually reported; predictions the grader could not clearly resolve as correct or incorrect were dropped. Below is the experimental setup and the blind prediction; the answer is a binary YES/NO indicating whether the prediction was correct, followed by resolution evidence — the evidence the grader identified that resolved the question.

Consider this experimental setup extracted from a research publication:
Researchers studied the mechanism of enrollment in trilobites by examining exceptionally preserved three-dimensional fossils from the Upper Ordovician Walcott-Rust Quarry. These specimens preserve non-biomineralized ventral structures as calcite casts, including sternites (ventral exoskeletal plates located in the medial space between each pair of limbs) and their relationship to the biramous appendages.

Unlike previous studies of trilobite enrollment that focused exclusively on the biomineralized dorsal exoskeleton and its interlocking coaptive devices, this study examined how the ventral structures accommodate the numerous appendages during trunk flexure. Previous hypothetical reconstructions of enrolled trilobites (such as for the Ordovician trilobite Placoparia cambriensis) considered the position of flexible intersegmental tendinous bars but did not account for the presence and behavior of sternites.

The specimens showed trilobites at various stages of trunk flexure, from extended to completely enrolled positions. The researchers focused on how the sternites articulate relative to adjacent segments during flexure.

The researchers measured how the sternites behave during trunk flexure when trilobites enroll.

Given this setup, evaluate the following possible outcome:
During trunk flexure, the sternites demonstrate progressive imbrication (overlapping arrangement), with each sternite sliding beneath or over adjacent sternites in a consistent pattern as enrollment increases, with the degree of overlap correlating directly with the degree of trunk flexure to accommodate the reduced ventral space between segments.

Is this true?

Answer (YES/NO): NO